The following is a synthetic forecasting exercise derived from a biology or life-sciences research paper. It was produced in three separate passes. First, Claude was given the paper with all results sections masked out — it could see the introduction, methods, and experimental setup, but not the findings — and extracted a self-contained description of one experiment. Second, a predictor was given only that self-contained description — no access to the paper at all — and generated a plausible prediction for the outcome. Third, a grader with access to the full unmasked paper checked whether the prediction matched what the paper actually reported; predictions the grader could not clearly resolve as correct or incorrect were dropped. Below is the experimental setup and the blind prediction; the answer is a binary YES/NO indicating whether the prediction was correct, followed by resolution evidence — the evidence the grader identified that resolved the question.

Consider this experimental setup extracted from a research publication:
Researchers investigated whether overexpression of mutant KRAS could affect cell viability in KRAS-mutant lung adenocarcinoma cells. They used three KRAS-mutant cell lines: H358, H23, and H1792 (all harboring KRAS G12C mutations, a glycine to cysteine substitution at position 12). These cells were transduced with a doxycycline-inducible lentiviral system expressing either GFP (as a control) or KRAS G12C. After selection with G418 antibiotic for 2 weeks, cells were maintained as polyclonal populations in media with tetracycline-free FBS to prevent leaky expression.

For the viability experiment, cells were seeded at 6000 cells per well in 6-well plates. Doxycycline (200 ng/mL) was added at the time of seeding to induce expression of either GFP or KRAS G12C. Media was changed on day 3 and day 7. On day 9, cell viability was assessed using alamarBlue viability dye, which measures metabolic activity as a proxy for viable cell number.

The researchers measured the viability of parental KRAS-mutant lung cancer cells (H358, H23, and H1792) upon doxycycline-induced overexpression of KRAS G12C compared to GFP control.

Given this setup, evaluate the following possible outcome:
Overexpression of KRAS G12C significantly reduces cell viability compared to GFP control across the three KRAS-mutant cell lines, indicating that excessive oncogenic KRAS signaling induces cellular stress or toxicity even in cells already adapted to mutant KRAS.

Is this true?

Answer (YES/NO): YES